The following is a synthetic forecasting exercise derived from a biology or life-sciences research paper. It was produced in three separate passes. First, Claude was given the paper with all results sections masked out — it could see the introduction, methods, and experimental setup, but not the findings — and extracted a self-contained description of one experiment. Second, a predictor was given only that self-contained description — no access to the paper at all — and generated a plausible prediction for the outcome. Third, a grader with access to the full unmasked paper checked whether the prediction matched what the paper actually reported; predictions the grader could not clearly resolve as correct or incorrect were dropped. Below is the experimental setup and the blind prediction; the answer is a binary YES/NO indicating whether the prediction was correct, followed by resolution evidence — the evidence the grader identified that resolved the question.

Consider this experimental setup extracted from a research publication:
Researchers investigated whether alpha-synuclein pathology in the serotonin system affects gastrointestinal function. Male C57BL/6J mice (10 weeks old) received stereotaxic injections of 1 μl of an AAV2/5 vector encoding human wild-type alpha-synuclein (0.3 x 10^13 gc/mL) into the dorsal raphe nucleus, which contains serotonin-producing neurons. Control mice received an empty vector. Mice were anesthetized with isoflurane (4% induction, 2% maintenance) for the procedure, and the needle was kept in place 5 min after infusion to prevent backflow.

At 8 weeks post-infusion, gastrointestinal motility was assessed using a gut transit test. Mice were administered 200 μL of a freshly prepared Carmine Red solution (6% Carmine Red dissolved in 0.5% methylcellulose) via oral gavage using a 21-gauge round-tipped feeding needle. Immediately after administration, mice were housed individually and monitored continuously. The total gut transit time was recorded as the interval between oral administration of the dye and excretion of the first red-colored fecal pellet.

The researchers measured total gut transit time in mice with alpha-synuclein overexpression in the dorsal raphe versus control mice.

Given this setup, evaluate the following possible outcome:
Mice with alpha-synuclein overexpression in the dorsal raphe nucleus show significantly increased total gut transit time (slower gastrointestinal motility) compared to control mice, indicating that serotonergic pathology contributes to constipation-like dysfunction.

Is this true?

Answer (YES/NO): YES